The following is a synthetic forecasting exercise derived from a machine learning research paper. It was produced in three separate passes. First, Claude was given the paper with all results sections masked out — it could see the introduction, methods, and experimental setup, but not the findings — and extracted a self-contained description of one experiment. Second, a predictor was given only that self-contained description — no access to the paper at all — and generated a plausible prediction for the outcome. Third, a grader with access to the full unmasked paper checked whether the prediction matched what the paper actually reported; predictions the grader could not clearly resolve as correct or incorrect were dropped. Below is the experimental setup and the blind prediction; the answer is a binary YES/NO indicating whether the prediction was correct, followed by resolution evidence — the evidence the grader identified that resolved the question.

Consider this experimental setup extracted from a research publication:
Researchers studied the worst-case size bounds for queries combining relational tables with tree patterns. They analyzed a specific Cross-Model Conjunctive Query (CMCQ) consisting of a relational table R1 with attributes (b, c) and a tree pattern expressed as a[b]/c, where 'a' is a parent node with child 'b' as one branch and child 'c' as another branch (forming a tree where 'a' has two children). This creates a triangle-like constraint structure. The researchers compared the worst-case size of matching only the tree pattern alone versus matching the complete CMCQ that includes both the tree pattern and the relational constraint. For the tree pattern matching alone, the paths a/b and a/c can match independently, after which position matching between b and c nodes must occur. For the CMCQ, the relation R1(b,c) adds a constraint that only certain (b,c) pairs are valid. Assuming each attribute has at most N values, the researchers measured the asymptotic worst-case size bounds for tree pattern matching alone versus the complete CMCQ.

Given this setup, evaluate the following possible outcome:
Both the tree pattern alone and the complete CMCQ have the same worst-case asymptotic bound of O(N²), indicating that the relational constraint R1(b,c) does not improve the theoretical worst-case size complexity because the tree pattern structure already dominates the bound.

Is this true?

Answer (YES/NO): NO